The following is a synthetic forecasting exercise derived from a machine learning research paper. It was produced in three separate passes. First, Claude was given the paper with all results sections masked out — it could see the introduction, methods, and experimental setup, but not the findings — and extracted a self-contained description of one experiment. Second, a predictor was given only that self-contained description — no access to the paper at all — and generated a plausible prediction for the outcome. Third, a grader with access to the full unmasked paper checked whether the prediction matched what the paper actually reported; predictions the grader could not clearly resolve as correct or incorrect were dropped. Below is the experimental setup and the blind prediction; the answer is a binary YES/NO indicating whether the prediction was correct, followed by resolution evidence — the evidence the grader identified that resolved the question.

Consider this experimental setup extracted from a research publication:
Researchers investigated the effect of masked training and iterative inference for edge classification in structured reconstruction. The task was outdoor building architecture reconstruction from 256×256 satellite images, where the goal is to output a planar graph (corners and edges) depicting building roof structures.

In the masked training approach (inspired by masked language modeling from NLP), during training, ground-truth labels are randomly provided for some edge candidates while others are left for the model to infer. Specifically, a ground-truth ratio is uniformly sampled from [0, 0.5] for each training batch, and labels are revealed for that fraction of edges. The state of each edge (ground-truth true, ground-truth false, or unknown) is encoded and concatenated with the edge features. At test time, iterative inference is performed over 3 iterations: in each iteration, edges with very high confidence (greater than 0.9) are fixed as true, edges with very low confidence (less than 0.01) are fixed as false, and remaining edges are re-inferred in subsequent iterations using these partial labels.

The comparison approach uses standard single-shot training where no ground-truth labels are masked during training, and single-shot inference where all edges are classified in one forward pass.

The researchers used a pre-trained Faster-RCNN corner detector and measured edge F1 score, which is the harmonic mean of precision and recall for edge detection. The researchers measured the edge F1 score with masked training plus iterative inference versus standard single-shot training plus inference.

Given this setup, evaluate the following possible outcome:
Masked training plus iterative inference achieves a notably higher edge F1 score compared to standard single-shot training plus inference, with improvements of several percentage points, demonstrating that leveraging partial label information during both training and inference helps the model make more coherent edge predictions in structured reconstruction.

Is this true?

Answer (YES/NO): NO